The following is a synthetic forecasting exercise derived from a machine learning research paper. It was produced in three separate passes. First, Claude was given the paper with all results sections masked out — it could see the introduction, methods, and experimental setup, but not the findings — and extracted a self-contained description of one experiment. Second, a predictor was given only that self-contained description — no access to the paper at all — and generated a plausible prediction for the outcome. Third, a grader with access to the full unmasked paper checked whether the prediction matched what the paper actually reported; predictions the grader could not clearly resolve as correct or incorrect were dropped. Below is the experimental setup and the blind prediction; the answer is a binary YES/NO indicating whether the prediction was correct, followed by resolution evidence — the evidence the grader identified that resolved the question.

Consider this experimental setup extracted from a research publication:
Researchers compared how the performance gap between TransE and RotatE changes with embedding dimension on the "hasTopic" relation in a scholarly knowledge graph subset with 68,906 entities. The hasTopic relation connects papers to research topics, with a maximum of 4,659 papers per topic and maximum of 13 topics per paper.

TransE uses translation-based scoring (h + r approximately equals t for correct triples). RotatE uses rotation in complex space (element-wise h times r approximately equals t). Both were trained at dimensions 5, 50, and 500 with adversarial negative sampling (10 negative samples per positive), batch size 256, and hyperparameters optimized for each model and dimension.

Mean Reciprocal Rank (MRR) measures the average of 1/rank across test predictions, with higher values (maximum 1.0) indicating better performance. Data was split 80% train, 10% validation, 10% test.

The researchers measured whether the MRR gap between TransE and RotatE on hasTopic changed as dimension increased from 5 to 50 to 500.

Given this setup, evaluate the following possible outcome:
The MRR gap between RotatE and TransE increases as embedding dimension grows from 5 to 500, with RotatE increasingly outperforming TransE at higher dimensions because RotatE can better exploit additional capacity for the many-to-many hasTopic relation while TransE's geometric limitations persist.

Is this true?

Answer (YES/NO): YES